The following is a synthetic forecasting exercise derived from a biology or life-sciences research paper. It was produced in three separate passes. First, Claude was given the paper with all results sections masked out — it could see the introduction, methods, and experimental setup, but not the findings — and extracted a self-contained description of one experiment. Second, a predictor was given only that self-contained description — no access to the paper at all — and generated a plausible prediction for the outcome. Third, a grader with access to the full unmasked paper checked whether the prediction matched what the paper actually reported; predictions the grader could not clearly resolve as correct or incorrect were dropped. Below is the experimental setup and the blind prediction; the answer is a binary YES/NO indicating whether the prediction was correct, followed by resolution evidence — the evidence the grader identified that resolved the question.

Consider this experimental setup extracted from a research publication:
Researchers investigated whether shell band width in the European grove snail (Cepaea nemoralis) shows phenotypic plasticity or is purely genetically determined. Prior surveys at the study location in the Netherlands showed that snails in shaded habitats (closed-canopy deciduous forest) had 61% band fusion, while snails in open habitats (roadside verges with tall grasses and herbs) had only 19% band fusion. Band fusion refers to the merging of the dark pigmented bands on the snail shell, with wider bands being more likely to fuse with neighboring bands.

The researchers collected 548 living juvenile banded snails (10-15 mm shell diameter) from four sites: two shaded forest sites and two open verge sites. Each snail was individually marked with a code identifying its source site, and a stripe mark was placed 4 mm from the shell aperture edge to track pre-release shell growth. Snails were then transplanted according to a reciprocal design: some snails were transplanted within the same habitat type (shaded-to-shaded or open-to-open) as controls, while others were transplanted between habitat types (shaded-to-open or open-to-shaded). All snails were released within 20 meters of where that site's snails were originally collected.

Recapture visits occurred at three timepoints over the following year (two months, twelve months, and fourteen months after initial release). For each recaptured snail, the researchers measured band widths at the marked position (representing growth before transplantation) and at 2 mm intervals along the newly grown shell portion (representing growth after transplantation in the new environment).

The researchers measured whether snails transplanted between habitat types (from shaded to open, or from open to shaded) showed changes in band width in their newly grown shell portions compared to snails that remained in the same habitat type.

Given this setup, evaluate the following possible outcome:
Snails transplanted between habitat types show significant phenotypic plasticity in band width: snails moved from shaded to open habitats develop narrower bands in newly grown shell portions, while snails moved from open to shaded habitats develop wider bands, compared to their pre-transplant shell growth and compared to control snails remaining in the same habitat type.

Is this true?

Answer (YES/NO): NO